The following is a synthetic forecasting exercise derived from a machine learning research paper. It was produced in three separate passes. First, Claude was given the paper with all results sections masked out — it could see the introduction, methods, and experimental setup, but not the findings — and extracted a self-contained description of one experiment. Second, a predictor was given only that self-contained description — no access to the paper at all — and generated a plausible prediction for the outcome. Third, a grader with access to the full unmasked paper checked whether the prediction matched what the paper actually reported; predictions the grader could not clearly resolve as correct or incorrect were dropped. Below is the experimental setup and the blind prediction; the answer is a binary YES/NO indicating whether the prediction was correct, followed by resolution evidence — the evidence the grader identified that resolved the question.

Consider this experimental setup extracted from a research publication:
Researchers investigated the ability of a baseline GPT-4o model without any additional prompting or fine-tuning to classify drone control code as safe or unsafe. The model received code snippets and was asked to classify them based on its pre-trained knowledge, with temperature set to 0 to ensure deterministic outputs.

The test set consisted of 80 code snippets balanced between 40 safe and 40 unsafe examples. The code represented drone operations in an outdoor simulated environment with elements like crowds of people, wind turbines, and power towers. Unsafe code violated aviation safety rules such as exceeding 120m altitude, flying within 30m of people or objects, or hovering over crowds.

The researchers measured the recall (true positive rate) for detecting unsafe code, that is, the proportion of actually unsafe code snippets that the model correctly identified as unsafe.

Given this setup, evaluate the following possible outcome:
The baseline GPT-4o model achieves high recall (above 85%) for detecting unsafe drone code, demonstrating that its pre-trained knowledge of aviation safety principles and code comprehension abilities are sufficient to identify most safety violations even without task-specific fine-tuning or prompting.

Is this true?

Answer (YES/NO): NO